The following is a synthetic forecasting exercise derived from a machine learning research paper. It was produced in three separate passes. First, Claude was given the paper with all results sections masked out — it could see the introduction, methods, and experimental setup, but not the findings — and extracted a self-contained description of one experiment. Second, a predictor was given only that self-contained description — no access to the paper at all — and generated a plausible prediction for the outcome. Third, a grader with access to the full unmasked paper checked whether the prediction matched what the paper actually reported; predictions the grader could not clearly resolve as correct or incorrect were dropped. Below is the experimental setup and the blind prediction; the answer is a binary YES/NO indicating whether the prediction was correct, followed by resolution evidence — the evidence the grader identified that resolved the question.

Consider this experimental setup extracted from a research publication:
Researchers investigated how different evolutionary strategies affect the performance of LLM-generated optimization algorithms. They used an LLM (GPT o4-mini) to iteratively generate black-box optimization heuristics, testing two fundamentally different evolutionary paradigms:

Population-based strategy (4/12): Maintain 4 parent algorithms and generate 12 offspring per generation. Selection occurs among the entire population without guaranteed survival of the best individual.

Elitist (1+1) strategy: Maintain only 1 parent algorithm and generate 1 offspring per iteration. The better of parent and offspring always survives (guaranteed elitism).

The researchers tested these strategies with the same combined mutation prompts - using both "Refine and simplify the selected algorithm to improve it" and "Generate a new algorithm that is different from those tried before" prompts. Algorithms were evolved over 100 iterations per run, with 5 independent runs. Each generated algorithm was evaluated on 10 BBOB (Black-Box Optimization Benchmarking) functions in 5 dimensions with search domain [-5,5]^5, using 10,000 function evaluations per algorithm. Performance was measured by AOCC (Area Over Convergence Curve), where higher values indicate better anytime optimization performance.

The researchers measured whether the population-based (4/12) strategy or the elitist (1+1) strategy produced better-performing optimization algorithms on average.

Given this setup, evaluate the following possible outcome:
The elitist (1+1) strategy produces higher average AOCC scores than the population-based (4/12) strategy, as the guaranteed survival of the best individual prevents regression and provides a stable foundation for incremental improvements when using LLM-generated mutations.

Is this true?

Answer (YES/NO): YES